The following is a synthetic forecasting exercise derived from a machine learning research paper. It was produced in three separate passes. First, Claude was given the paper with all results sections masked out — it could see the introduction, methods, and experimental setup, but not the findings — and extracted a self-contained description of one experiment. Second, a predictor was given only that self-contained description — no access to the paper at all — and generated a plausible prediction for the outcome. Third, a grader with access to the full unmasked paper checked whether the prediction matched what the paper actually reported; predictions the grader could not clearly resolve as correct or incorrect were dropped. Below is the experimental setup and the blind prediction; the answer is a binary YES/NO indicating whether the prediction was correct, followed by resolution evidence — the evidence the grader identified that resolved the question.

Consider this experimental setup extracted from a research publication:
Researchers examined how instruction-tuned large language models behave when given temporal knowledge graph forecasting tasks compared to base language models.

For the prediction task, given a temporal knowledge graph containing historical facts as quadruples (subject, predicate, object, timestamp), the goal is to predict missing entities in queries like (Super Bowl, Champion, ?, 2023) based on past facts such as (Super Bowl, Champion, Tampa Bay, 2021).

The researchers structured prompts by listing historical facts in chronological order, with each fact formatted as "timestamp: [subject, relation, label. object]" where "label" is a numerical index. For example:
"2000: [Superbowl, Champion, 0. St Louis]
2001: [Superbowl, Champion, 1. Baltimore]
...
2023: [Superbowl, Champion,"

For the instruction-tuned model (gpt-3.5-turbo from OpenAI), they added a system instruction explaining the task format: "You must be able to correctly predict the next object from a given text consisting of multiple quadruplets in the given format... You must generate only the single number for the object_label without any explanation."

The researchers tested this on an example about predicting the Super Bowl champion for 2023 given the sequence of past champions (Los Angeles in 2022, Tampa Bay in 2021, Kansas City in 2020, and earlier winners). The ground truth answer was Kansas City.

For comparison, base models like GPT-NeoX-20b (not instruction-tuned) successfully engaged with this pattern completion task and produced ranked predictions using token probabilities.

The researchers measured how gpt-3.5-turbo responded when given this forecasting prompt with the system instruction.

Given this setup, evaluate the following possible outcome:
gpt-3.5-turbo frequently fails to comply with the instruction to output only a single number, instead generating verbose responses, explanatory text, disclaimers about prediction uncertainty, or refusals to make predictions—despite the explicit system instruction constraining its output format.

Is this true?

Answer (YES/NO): NO